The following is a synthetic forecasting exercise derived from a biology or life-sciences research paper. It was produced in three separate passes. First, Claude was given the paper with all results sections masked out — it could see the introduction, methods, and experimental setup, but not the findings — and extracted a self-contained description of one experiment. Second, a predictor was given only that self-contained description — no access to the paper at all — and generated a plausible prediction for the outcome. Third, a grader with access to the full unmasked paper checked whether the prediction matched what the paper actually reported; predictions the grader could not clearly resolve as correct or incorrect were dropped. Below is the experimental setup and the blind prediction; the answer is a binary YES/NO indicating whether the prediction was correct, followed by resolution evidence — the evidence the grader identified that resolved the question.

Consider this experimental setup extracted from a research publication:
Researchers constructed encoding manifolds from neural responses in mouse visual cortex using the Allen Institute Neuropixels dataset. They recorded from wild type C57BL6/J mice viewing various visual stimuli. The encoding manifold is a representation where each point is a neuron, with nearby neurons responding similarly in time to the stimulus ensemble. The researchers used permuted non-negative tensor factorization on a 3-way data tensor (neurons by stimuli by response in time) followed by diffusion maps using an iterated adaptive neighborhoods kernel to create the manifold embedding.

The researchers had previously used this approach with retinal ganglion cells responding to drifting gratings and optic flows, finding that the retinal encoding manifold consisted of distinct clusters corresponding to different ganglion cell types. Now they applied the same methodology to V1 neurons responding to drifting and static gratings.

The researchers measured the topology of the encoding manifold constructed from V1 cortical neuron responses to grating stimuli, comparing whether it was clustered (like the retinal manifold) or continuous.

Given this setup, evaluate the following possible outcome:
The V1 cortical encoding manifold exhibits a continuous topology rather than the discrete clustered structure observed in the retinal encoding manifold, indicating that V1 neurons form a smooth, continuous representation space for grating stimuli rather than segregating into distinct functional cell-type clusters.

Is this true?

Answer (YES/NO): YES